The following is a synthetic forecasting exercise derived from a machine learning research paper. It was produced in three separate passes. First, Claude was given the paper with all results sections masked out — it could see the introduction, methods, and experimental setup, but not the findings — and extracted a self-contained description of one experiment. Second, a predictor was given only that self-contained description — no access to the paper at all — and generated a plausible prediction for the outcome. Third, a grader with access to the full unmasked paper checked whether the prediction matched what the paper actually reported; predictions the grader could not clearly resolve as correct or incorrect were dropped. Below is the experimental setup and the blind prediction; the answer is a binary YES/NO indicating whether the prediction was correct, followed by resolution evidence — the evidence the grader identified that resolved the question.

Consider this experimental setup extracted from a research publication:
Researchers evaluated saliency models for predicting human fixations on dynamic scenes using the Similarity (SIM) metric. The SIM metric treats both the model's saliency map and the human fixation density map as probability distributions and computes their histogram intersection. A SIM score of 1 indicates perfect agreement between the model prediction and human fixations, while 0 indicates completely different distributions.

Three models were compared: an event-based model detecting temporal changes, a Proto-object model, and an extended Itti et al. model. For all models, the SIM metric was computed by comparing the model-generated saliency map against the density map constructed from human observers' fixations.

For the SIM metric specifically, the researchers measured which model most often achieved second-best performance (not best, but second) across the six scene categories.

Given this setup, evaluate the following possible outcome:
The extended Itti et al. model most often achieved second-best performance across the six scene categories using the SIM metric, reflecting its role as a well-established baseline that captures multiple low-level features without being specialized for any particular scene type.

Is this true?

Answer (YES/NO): NO